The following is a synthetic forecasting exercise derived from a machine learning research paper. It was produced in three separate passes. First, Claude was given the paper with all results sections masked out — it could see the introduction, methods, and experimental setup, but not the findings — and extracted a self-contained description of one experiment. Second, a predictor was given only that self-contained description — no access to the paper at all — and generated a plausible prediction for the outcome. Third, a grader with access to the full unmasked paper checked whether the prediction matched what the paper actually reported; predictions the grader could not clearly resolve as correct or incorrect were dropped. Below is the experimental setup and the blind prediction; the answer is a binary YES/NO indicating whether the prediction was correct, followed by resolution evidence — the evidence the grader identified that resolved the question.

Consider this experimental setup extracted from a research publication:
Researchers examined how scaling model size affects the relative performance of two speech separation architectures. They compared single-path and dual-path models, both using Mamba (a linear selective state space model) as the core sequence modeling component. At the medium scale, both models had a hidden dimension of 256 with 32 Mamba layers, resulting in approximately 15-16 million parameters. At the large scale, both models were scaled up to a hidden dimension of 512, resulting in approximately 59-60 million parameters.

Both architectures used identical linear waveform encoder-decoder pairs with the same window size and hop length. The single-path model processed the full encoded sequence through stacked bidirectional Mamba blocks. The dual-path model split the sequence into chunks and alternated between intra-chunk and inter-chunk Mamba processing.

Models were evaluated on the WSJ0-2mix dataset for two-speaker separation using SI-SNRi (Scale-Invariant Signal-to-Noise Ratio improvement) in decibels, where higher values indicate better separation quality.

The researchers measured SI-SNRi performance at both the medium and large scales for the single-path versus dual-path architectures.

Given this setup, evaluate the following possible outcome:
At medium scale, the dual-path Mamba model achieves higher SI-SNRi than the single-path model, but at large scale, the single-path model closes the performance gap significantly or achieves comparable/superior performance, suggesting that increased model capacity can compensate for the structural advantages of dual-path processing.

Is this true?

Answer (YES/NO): YES